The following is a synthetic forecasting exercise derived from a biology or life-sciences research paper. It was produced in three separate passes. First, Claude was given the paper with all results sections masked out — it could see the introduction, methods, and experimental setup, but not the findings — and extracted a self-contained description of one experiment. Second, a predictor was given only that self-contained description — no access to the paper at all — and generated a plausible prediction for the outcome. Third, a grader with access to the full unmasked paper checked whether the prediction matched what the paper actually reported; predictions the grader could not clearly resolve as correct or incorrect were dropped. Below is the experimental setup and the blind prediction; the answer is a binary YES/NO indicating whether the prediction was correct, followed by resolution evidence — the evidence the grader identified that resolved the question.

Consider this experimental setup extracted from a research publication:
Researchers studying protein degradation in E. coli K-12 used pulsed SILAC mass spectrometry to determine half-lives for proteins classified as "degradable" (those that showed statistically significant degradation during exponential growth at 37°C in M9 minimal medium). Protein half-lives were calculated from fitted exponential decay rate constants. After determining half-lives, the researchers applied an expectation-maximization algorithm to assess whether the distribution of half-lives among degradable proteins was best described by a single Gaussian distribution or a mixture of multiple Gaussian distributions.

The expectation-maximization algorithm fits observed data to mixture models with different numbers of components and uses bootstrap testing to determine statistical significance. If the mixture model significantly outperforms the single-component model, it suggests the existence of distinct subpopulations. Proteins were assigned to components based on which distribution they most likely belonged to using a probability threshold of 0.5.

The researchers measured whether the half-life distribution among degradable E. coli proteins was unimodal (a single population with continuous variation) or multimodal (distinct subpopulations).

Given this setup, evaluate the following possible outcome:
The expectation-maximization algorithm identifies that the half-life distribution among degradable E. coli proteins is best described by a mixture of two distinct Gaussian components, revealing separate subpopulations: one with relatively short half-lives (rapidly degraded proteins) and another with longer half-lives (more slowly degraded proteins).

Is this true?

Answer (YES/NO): YES